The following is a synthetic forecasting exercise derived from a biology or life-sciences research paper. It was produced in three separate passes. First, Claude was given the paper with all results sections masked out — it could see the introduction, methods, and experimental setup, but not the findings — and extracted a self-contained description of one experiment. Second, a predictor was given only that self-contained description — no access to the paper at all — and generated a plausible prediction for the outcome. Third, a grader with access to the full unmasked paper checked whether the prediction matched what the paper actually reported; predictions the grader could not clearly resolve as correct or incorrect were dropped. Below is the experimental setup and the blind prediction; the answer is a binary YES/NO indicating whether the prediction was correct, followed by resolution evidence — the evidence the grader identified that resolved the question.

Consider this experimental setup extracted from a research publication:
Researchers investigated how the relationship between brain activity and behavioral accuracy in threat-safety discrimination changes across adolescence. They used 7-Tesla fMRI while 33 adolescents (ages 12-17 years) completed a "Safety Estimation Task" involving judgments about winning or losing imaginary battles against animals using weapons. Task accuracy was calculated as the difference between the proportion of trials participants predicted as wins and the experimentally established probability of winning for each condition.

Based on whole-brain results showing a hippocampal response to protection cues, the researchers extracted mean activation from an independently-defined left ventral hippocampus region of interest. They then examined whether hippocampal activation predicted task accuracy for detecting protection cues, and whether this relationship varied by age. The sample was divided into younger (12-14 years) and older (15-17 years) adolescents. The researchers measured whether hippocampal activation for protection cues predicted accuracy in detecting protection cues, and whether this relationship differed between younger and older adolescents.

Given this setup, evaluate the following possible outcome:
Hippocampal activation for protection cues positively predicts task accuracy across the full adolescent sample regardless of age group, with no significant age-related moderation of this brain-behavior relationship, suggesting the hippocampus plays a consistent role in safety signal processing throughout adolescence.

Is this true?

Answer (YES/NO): NO